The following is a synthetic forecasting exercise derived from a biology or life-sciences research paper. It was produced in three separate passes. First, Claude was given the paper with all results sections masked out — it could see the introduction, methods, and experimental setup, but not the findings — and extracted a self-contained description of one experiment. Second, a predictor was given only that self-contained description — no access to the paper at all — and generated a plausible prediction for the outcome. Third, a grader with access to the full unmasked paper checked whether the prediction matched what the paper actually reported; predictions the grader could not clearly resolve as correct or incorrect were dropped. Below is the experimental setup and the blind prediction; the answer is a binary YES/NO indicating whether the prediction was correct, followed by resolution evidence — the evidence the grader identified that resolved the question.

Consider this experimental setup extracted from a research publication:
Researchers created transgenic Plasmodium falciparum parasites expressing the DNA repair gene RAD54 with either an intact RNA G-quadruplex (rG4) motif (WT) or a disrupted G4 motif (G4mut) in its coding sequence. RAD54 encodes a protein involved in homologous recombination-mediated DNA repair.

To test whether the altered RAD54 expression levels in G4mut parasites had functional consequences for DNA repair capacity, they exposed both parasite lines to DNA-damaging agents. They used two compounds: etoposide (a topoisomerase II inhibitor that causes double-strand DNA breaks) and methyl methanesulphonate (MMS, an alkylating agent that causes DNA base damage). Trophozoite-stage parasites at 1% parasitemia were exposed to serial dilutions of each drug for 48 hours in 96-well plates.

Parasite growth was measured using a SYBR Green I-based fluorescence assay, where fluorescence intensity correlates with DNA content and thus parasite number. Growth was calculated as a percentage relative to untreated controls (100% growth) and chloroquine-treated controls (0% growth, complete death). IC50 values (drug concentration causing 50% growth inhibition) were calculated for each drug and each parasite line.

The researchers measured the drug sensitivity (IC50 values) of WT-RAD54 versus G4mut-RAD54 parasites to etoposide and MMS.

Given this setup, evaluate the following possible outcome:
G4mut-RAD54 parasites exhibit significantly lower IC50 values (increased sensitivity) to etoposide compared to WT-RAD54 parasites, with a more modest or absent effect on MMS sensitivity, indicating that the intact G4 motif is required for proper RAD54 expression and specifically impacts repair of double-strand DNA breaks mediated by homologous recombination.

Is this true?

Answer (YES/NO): NO